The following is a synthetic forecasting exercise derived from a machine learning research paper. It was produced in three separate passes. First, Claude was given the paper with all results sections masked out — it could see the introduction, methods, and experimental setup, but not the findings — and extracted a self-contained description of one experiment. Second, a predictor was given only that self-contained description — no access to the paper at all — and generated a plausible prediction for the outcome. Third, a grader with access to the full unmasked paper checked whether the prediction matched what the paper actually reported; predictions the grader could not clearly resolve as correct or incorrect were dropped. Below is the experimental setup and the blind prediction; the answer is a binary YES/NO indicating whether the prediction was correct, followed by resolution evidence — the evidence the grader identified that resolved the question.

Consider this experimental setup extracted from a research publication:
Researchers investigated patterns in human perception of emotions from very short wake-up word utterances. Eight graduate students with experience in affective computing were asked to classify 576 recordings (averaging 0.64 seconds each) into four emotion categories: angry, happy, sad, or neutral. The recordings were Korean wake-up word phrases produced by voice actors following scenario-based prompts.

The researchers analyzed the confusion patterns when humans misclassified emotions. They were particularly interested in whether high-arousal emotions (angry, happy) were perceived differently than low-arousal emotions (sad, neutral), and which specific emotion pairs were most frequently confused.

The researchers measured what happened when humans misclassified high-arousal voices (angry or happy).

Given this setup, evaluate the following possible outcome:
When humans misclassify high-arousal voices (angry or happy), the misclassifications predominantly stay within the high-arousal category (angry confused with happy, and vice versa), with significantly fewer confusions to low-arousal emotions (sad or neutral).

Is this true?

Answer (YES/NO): NO